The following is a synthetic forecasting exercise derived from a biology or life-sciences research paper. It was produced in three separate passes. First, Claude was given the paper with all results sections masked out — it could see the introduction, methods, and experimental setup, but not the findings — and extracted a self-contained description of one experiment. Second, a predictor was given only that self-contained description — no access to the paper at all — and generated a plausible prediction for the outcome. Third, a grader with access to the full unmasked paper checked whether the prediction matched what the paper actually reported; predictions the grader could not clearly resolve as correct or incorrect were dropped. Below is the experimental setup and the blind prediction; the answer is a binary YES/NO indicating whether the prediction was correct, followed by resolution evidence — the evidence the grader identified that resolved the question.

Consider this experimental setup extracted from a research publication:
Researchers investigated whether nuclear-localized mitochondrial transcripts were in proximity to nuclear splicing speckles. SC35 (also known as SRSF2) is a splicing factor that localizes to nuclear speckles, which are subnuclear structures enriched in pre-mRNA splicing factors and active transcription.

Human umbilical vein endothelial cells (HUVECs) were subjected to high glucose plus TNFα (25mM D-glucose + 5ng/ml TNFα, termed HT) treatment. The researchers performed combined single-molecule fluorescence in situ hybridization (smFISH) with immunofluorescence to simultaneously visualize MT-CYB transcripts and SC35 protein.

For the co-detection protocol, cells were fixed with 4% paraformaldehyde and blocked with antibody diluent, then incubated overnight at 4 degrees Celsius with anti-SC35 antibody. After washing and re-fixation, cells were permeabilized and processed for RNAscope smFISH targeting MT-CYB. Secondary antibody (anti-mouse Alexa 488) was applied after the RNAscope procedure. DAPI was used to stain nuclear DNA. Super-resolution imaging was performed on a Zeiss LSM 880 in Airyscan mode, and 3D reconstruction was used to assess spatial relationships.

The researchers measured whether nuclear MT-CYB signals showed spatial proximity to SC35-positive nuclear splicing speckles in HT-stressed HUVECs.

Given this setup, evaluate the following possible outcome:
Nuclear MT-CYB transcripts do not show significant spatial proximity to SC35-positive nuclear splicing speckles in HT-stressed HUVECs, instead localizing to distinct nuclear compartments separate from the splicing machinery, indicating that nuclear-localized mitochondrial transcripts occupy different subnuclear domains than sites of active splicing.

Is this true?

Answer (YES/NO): NO